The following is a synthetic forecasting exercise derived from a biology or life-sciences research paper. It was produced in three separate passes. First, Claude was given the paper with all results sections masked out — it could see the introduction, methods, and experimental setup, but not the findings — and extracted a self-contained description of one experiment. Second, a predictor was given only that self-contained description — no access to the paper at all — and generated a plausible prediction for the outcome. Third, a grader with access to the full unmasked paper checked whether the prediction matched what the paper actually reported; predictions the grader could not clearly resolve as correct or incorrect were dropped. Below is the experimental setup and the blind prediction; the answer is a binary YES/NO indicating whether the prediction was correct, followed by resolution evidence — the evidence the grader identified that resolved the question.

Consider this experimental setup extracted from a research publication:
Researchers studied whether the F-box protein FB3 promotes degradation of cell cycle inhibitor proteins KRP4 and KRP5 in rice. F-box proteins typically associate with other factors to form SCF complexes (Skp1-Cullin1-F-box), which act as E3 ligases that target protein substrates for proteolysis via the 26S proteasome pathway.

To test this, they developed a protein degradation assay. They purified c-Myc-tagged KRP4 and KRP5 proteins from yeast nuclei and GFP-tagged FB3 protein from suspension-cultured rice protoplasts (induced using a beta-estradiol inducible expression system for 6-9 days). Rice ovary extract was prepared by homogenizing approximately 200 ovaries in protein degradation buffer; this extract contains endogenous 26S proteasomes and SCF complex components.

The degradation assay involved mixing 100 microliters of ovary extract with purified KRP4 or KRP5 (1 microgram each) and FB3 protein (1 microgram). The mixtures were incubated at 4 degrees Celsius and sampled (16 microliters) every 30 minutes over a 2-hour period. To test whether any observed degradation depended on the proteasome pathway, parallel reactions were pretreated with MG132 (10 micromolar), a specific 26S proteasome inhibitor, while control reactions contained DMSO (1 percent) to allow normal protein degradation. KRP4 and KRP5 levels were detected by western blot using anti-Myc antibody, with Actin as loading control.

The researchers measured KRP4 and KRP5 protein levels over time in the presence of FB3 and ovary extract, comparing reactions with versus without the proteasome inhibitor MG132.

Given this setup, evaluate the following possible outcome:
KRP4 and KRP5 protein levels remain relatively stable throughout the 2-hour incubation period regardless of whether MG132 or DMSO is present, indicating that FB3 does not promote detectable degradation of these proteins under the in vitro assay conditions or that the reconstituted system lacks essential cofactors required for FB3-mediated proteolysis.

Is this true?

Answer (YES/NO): NO